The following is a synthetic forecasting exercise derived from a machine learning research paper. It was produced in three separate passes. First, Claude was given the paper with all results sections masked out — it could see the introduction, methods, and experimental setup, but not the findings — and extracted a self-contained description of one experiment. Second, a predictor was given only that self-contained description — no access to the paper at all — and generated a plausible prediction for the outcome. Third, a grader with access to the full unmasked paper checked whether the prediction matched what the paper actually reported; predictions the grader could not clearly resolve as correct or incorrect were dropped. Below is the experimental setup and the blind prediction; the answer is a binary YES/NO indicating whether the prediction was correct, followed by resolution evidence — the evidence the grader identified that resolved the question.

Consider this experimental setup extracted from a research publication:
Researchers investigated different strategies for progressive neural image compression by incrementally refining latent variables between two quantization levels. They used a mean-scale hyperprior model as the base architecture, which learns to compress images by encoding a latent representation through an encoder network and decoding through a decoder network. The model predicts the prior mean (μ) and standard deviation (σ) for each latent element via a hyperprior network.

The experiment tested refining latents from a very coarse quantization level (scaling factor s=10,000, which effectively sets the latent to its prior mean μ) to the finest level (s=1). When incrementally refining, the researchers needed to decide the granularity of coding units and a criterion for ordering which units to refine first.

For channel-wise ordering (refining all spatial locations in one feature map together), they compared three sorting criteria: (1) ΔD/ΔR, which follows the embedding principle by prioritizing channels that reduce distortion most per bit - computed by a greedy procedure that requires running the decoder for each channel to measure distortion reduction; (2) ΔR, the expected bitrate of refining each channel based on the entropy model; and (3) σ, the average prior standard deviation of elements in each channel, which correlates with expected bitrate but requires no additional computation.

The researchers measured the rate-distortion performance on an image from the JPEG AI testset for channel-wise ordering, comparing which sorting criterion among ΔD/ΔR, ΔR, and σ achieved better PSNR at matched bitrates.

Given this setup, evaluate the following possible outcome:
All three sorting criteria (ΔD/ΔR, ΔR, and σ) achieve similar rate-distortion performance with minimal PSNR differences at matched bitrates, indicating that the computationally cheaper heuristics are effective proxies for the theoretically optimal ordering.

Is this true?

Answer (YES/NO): NO